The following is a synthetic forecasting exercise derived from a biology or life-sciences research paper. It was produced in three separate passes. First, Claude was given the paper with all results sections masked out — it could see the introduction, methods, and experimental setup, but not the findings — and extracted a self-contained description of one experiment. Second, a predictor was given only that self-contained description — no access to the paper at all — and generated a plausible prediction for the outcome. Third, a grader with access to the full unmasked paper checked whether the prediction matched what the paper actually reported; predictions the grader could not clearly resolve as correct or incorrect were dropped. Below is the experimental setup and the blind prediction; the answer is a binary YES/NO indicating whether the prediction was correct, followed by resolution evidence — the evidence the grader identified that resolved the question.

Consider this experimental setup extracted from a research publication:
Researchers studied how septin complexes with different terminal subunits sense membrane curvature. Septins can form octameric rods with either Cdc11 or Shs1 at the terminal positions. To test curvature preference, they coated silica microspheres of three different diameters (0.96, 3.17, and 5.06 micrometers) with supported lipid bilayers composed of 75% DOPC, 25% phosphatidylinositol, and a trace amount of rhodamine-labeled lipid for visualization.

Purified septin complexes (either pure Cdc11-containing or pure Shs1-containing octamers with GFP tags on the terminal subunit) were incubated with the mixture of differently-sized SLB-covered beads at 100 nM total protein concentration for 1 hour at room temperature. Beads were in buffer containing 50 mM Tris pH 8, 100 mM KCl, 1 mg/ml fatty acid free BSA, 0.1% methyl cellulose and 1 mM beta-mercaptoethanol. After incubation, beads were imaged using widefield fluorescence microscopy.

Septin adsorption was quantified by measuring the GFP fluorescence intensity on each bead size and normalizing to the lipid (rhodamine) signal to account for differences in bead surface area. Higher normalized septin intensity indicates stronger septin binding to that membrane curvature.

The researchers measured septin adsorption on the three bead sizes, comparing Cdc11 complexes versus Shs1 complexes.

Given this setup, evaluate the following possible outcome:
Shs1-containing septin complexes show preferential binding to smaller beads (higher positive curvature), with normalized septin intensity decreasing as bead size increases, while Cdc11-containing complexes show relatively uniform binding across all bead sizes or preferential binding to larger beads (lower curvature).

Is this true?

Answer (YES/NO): NO